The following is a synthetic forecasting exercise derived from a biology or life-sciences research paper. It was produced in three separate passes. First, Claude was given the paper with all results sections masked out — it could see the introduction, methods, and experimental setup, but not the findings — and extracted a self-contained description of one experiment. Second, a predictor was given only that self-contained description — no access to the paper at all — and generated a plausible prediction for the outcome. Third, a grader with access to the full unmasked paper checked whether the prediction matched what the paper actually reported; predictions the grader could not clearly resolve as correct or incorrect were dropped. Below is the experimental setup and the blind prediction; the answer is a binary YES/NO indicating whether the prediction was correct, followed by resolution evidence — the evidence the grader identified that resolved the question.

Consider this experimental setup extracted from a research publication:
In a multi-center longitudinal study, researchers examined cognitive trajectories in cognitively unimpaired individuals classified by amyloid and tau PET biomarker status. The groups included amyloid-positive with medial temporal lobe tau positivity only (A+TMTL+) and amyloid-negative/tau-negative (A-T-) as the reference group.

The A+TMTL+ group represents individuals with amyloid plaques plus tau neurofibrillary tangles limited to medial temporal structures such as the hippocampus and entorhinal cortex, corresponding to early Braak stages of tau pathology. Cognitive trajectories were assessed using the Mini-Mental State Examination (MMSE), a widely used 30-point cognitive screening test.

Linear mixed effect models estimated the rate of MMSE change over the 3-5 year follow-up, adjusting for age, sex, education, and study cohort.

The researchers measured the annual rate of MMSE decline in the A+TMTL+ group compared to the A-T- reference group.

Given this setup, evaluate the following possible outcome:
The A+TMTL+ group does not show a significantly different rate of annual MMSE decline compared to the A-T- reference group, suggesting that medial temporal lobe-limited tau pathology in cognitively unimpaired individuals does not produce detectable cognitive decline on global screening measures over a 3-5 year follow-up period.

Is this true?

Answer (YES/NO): NO